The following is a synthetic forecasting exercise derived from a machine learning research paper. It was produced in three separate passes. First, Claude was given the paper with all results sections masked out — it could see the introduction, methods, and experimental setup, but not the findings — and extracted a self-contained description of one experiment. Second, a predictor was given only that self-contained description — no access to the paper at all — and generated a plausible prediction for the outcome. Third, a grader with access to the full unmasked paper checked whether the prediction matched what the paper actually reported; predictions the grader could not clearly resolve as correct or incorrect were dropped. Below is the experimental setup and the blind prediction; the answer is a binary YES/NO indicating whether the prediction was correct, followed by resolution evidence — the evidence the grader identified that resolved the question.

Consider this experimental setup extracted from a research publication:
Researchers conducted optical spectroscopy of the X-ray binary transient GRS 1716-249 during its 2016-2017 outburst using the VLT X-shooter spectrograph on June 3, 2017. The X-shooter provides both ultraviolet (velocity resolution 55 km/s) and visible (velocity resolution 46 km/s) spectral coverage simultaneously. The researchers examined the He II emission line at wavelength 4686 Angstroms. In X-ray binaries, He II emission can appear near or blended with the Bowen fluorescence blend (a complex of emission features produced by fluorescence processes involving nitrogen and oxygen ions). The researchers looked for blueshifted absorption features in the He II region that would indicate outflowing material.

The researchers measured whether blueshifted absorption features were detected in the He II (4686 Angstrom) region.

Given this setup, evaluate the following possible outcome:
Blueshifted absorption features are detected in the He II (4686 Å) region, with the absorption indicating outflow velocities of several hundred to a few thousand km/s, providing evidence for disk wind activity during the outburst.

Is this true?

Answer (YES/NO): YES